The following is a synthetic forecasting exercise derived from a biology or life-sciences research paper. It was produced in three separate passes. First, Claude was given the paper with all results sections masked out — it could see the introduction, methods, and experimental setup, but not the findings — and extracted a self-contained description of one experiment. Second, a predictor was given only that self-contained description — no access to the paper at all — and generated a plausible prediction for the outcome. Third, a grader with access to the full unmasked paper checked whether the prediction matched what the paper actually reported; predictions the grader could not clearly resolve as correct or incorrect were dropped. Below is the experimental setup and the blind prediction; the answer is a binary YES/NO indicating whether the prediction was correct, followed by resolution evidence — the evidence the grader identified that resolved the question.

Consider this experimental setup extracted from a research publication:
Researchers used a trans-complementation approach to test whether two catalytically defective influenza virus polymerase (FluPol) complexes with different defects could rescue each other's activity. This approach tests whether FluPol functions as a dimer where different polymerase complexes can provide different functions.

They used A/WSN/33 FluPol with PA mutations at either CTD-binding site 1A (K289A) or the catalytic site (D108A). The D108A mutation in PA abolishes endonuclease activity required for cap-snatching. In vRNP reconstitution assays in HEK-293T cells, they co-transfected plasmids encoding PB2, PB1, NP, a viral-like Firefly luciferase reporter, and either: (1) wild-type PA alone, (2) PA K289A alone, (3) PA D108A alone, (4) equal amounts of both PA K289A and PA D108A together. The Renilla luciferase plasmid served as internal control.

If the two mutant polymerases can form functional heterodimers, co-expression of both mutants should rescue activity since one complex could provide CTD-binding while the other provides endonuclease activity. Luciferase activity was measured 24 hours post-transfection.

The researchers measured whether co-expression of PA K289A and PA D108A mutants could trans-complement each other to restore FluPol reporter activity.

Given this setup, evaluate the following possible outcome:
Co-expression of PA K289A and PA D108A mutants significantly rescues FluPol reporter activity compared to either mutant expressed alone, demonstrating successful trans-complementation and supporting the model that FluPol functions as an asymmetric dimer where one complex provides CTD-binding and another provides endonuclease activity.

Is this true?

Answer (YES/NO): YES